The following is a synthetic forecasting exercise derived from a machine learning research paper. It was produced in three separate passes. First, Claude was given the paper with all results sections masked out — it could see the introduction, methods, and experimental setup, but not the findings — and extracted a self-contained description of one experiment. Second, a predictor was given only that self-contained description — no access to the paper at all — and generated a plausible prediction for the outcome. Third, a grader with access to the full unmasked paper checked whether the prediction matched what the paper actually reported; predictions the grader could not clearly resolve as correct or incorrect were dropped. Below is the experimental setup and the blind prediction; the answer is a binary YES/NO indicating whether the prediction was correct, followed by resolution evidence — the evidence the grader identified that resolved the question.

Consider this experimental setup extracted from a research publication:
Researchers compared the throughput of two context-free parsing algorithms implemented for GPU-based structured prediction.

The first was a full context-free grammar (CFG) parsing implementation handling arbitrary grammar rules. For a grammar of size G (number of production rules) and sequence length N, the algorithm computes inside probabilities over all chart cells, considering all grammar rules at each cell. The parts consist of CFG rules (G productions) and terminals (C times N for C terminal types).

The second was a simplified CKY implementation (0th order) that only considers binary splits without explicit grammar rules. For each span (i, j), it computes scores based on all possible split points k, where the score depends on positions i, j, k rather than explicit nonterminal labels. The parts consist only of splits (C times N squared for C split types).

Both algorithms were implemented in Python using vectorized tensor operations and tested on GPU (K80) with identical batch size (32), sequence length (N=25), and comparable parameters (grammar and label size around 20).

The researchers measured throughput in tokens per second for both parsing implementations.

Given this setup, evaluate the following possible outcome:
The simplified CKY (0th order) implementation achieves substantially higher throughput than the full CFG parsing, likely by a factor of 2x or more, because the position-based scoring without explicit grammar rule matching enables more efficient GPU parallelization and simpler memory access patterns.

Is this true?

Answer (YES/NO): YES